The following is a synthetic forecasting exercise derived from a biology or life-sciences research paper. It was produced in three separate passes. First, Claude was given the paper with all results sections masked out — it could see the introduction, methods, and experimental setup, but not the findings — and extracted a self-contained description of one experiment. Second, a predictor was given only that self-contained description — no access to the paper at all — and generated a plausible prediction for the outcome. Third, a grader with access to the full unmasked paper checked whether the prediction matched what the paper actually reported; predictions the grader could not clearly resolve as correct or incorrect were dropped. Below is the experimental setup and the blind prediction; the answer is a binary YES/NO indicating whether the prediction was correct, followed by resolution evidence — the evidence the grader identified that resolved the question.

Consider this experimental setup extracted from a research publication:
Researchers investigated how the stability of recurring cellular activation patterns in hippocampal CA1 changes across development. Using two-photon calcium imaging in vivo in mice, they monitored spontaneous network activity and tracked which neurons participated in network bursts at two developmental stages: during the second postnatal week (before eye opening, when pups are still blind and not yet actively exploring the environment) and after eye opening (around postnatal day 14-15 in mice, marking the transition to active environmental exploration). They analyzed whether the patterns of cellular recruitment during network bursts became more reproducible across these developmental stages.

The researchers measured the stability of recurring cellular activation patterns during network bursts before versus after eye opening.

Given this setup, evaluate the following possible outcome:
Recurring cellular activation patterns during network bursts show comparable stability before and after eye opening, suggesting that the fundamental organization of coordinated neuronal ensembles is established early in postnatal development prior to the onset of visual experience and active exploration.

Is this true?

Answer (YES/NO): NO